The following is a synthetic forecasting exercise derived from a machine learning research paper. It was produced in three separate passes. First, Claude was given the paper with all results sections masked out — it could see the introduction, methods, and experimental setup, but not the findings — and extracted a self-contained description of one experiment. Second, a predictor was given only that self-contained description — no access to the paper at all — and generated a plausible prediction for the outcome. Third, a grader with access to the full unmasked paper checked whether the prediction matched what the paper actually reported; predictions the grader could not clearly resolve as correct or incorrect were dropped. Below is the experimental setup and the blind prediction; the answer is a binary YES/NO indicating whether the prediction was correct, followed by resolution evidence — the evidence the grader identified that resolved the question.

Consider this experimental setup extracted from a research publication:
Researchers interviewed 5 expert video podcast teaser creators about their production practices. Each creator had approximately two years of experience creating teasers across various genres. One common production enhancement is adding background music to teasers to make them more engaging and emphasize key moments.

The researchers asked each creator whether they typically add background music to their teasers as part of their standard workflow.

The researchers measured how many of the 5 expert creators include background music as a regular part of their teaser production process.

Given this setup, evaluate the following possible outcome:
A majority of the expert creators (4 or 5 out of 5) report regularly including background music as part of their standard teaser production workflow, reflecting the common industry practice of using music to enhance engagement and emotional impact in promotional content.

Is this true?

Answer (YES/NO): YES